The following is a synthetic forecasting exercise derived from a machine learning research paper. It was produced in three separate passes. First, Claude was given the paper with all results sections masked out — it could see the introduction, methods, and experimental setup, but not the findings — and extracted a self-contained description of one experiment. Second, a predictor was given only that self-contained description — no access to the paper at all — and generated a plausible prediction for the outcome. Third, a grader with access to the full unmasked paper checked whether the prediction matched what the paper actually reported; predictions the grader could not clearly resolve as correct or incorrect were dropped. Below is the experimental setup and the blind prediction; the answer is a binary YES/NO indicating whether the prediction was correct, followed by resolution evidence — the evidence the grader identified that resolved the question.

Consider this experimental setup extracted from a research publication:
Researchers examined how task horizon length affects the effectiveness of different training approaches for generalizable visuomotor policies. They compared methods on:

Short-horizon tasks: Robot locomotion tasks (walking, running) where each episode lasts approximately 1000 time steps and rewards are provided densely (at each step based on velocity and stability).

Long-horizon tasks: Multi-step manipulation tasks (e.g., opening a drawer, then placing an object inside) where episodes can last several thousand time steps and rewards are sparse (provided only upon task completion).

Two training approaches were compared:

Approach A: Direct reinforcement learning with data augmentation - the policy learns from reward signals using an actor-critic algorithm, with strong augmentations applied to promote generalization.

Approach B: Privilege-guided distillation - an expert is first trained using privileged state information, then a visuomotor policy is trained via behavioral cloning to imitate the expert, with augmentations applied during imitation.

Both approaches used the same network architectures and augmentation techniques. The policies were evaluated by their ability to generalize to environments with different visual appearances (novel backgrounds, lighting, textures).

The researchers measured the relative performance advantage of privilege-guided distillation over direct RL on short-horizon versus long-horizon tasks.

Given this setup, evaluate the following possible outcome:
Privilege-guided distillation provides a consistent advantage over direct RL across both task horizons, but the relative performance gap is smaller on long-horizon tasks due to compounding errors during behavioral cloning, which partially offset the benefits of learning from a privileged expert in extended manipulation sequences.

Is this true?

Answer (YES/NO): NO